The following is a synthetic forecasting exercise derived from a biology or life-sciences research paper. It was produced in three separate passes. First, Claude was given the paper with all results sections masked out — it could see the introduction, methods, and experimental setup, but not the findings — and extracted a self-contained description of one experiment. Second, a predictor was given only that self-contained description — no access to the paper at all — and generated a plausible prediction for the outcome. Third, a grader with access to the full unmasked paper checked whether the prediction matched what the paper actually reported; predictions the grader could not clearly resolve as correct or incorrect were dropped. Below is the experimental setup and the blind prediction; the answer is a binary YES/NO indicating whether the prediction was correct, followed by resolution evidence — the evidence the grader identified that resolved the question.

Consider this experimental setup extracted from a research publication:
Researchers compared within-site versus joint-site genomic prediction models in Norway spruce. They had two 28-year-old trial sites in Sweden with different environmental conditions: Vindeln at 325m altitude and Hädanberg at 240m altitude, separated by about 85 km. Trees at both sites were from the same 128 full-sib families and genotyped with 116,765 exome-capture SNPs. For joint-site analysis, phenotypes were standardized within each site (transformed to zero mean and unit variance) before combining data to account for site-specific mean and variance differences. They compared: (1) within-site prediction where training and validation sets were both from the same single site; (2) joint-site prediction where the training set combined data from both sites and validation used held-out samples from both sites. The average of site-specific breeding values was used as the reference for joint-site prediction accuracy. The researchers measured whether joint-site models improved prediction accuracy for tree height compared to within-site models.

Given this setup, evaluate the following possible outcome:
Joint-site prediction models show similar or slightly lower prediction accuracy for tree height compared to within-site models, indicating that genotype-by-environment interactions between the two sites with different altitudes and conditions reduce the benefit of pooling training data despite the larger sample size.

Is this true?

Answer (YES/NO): NO